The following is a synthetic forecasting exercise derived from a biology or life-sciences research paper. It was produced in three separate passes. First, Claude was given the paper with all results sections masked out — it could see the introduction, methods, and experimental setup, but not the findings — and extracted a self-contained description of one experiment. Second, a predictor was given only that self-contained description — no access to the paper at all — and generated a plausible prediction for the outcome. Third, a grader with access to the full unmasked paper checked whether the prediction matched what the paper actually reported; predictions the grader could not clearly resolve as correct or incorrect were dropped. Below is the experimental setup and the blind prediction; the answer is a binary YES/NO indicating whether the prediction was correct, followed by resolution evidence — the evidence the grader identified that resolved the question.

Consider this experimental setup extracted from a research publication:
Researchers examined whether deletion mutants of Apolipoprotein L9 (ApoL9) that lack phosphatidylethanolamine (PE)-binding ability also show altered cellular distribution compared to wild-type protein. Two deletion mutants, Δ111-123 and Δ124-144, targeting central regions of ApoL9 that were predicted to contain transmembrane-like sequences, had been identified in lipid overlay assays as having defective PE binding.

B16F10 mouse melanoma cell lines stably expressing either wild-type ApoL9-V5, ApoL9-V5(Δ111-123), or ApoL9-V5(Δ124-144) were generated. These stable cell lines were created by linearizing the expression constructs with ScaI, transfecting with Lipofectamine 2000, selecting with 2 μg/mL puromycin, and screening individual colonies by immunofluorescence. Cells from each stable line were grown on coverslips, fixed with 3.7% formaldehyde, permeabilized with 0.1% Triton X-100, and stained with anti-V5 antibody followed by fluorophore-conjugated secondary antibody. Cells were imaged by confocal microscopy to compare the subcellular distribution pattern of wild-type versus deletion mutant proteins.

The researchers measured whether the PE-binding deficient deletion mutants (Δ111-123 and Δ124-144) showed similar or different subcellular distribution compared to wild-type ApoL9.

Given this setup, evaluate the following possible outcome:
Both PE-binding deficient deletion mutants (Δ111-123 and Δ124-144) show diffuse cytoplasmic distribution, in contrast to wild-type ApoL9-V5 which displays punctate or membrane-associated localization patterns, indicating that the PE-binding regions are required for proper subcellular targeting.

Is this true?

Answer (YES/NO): NO